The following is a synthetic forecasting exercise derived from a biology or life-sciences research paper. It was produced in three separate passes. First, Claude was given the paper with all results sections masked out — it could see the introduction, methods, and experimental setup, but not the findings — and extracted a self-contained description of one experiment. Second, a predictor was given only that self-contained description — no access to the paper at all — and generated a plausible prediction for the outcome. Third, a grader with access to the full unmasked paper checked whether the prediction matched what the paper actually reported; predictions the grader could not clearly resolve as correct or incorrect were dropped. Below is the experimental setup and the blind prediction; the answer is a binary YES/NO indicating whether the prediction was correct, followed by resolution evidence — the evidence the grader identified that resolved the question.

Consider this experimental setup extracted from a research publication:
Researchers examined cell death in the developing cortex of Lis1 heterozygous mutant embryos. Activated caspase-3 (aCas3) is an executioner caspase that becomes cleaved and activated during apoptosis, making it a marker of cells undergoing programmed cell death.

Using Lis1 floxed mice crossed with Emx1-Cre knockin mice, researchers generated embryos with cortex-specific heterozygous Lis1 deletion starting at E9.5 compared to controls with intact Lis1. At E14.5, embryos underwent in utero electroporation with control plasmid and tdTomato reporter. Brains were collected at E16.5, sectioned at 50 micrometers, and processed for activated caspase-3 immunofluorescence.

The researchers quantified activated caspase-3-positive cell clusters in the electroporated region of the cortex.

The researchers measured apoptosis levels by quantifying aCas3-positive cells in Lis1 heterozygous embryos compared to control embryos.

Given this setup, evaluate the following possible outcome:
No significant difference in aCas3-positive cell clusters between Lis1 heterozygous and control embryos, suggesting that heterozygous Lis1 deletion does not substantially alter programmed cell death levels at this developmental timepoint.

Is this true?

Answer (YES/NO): YES